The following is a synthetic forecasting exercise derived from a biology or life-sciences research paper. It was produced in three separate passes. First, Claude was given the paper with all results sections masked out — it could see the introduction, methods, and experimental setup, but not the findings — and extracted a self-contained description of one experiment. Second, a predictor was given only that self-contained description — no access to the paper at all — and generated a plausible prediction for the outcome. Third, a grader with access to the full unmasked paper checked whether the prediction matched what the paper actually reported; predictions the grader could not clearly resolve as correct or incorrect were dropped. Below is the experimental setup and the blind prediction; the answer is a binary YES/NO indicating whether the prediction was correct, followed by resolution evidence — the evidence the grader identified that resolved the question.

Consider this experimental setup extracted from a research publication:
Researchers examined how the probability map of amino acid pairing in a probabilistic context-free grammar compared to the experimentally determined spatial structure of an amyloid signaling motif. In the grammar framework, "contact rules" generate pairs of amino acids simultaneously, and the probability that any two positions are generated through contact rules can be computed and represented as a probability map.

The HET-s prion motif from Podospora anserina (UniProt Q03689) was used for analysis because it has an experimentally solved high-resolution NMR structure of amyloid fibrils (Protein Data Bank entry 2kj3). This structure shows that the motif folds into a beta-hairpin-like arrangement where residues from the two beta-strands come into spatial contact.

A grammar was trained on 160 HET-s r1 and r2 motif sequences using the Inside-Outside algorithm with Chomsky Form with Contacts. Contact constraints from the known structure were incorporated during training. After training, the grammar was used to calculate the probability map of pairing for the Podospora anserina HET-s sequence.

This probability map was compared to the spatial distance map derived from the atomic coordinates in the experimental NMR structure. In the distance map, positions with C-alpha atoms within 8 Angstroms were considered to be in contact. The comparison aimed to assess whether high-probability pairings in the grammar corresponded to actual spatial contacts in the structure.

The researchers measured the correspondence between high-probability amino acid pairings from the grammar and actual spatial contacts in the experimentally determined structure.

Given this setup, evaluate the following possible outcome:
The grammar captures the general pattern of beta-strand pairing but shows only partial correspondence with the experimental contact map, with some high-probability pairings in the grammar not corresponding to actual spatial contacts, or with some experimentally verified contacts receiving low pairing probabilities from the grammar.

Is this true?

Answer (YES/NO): YES